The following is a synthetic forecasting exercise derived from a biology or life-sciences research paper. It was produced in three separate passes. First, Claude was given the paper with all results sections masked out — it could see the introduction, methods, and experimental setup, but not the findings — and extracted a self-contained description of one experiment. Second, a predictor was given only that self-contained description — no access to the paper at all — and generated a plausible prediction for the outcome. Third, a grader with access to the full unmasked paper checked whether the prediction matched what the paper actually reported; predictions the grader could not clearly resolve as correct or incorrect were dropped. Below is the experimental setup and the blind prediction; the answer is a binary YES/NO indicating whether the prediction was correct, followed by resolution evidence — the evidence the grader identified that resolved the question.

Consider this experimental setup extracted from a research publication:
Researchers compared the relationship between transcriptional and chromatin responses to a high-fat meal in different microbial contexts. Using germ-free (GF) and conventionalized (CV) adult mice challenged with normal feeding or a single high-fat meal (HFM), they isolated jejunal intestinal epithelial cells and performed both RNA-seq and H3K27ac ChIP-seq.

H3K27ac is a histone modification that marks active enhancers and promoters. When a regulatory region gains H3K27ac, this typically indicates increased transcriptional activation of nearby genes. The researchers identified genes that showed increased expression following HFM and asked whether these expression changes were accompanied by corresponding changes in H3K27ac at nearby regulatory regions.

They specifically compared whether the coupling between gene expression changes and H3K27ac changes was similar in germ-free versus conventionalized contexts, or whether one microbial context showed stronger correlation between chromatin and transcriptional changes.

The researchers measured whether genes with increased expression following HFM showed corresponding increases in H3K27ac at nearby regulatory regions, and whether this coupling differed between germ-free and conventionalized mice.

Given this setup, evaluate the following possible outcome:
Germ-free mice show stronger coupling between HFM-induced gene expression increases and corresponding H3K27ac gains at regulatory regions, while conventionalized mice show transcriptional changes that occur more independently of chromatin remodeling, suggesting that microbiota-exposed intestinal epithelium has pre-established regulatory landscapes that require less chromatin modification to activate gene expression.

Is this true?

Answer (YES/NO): NO